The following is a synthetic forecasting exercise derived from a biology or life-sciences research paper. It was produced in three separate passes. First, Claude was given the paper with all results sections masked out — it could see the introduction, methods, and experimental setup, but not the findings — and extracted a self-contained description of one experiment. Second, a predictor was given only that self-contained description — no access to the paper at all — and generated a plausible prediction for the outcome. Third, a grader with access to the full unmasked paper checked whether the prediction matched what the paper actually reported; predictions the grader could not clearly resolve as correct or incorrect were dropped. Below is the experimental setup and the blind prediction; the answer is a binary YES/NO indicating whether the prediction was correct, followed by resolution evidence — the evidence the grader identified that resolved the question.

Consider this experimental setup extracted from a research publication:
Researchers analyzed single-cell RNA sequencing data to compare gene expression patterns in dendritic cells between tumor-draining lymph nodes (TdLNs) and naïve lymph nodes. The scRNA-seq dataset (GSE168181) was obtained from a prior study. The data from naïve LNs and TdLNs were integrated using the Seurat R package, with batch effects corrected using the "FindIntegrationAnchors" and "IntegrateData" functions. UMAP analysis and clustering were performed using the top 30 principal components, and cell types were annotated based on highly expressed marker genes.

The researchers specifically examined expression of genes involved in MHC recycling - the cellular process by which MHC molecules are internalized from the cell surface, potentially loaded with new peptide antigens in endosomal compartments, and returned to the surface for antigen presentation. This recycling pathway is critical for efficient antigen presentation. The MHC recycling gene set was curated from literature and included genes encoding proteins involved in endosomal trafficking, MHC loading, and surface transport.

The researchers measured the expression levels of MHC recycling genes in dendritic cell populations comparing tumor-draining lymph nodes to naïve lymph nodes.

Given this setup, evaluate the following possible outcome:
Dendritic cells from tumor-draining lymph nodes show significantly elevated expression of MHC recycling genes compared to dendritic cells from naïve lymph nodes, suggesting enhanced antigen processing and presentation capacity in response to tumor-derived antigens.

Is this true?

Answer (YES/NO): NO